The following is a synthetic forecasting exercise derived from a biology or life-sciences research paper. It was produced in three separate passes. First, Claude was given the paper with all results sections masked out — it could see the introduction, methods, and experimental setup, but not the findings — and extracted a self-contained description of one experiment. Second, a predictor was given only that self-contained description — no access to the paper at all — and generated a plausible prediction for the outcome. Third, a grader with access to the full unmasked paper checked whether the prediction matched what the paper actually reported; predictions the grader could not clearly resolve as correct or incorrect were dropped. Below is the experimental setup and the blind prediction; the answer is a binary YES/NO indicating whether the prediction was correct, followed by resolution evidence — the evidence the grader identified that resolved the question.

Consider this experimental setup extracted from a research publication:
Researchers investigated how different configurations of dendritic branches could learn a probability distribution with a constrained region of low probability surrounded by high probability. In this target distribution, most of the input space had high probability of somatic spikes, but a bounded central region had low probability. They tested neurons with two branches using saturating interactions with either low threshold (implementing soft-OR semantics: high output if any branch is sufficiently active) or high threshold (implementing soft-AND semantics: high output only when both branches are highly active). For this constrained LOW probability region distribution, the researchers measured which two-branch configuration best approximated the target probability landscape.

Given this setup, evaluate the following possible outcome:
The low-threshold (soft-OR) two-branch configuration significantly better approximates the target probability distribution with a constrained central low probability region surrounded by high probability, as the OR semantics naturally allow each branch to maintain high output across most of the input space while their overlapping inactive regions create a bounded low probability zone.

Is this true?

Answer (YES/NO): YES